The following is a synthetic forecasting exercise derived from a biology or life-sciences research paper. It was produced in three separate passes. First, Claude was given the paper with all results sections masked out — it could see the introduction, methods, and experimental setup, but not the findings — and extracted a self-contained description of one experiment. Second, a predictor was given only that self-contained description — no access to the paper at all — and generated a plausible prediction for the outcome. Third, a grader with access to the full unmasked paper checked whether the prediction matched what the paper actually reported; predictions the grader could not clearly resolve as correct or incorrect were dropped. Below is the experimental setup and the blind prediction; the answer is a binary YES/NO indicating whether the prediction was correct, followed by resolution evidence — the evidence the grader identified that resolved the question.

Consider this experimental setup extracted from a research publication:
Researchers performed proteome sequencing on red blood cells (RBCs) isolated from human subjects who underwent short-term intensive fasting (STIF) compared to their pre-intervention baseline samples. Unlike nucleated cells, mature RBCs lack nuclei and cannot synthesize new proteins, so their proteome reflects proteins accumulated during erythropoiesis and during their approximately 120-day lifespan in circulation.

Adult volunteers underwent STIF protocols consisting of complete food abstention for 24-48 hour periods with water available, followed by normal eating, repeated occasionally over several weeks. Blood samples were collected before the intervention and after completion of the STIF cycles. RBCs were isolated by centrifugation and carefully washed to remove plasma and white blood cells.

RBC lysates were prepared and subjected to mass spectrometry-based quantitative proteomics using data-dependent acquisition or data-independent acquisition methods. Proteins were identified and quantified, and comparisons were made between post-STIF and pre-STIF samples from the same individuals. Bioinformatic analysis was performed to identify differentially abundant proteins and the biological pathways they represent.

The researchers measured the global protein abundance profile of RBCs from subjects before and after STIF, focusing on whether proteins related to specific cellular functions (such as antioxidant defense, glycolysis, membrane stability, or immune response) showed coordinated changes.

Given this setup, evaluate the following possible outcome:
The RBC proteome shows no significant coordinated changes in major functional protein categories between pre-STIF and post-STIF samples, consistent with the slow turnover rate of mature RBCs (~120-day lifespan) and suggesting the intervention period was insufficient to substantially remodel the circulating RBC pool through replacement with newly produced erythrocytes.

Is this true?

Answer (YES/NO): NO